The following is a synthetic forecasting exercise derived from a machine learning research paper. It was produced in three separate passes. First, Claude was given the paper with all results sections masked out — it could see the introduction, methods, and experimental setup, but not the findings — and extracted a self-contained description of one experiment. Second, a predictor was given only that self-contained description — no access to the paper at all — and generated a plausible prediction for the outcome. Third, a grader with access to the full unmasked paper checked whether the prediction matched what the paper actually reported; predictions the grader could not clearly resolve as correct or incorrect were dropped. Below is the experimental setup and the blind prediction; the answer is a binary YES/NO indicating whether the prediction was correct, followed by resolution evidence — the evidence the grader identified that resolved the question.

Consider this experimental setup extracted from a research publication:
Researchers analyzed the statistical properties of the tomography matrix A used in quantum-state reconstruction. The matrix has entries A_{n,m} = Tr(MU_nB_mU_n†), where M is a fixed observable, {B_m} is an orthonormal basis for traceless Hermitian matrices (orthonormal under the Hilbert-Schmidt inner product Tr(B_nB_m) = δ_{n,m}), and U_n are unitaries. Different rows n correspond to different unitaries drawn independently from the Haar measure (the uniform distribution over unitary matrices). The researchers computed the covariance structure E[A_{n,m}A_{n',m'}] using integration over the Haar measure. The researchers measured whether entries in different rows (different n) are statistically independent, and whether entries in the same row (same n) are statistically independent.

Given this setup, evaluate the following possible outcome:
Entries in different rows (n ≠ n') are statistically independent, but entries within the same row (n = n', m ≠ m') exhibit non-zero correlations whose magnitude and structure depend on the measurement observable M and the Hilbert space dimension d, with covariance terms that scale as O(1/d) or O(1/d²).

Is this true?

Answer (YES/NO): NO